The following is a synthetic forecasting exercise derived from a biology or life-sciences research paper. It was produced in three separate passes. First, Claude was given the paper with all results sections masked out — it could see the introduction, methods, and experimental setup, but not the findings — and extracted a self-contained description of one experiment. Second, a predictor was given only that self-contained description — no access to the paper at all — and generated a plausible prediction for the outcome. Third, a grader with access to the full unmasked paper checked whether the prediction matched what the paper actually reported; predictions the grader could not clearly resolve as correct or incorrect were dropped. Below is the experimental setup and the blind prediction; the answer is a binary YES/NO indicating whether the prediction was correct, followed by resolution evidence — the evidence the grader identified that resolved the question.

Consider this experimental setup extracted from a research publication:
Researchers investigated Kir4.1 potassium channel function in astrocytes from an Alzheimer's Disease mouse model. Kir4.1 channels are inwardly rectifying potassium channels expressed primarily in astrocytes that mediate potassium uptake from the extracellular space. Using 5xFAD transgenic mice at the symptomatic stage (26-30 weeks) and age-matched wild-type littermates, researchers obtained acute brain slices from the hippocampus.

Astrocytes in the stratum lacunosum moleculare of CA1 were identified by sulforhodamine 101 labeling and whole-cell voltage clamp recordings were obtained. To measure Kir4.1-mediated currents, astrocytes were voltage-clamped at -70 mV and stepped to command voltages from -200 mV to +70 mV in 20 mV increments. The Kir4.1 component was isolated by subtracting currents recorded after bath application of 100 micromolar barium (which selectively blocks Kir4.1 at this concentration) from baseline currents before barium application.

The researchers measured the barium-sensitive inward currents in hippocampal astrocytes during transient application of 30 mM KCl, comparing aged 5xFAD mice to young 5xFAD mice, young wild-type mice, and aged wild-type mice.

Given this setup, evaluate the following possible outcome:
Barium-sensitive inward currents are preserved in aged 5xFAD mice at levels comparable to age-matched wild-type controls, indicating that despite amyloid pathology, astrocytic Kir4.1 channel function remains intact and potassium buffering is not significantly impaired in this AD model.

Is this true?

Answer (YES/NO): NO